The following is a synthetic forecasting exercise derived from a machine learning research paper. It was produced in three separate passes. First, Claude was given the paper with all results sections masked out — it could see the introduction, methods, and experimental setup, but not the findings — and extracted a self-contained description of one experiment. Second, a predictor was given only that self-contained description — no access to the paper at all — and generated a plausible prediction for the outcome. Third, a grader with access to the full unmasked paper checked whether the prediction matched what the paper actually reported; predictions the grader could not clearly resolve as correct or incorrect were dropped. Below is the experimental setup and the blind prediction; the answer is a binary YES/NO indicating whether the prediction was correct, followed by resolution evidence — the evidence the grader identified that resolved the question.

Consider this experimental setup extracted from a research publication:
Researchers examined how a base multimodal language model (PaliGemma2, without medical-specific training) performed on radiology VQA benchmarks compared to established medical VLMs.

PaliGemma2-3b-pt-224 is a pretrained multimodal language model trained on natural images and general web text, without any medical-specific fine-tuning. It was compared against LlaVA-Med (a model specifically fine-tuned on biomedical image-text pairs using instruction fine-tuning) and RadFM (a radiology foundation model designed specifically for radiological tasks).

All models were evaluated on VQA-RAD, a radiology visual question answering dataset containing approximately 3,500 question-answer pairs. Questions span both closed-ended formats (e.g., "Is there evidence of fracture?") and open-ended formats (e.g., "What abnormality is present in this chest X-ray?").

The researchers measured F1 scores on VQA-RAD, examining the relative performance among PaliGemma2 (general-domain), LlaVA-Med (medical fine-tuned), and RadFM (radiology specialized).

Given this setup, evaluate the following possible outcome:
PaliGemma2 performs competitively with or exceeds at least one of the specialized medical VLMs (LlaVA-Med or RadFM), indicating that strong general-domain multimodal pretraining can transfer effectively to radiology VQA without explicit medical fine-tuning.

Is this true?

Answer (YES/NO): YES